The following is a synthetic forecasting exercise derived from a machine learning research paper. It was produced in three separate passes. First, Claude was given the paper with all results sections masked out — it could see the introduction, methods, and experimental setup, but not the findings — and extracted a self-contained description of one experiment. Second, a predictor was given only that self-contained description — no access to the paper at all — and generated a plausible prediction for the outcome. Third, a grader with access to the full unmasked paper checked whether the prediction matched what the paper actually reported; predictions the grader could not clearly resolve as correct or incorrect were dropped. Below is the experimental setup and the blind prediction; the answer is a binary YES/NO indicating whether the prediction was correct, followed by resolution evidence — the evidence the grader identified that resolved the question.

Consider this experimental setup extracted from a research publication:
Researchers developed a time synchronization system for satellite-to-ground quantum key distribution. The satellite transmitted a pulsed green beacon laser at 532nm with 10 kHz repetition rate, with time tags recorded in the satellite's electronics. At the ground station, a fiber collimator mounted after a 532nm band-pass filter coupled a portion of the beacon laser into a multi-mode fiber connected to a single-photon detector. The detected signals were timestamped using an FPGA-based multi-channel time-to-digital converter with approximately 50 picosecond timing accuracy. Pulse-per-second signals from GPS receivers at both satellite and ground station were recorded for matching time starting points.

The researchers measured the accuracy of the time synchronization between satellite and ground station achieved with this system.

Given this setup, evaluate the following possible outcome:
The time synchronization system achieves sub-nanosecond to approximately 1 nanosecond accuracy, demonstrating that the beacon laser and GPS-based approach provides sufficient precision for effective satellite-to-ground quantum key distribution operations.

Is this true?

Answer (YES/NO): YES